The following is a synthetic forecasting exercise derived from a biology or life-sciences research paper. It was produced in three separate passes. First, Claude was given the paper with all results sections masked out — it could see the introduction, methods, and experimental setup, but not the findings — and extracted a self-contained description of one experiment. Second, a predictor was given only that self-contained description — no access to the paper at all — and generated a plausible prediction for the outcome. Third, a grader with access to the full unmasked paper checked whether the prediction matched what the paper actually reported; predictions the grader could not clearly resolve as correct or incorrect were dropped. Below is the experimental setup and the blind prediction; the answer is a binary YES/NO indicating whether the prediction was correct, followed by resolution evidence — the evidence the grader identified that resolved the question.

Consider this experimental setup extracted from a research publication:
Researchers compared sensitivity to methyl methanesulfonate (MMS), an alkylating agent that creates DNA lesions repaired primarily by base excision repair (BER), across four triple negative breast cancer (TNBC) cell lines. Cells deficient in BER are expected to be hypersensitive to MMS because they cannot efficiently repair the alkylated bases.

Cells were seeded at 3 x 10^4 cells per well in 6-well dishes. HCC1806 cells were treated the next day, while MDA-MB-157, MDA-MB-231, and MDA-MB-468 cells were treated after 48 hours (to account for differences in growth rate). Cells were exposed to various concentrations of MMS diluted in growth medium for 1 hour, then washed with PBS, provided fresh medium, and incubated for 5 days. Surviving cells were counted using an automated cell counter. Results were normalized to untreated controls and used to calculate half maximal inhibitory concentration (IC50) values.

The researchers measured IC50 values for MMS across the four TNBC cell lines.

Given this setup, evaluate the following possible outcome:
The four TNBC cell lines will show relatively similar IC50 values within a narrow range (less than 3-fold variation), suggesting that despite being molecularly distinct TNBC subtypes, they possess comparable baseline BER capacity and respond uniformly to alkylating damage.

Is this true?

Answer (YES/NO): NO